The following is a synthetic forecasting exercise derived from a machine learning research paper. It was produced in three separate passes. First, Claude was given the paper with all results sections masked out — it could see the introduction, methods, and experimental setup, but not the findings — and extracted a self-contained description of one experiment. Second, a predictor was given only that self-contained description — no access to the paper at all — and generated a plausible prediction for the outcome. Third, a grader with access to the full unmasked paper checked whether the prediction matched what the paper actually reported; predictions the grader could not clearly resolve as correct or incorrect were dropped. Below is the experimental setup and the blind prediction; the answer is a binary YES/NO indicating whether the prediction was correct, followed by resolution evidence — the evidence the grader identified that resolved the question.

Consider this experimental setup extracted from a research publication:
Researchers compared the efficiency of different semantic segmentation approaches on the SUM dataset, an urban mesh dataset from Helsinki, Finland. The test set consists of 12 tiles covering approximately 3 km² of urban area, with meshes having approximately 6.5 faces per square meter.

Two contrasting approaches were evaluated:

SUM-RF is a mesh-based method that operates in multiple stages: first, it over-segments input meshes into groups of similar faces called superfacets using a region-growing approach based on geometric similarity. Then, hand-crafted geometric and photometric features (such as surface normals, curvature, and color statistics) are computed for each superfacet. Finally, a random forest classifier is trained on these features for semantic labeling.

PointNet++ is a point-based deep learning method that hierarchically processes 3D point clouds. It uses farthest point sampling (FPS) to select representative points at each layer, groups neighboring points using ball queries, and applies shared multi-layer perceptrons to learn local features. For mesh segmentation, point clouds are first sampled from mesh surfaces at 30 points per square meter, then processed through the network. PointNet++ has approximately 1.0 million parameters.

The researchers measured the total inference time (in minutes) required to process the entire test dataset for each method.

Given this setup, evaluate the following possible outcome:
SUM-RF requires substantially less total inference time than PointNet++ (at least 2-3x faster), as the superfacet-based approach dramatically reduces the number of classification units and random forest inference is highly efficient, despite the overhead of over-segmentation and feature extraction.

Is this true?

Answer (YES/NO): NO